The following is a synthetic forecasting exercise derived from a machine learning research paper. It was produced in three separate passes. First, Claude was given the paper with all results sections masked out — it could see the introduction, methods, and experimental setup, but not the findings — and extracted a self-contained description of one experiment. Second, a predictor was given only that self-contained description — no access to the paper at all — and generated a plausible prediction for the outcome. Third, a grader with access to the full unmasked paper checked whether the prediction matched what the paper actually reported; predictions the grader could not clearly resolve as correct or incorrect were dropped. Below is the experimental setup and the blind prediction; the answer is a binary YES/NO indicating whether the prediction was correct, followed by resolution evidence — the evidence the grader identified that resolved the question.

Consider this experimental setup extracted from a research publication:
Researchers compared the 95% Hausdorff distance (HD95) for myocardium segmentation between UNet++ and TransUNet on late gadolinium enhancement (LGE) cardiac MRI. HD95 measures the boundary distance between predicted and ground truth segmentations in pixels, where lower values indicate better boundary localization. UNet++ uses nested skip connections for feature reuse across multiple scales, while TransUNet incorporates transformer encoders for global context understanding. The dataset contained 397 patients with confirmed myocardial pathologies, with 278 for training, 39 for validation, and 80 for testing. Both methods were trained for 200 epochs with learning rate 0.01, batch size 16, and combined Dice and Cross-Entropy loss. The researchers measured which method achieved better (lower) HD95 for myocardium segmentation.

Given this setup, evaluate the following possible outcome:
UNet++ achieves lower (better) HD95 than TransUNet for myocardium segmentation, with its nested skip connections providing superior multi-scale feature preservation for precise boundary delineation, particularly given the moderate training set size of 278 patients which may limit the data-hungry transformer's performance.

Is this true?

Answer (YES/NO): YES